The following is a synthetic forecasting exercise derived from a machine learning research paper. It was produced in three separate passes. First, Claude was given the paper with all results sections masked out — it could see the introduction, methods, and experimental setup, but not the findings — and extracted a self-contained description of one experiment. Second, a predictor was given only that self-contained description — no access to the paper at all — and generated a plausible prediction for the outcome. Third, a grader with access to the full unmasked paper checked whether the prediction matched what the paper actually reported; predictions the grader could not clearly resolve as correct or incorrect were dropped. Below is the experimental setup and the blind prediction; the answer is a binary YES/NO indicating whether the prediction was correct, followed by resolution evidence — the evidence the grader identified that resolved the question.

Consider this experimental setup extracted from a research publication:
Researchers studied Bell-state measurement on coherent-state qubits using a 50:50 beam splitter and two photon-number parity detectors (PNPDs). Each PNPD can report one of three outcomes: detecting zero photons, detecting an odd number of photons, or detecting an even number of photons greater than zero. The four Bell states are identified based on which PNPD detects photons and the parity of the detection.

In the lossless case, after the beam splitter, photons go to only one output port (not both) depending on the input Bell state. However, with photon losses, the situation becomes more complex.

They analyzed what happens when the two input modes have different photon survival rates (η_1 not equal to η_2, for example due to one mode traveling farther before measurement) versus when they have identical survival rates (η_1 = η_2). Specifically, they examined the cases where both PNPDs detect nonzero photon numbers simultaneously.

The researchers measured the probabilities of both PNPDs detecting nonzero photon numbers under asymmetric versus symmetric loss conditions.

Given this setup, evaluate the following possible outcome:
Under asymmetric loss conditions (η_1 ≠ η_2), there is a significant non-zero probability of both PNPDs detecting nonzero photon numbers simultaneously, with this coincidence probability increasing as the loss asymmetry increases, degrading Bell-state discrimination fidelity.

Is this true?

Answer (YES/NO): NO